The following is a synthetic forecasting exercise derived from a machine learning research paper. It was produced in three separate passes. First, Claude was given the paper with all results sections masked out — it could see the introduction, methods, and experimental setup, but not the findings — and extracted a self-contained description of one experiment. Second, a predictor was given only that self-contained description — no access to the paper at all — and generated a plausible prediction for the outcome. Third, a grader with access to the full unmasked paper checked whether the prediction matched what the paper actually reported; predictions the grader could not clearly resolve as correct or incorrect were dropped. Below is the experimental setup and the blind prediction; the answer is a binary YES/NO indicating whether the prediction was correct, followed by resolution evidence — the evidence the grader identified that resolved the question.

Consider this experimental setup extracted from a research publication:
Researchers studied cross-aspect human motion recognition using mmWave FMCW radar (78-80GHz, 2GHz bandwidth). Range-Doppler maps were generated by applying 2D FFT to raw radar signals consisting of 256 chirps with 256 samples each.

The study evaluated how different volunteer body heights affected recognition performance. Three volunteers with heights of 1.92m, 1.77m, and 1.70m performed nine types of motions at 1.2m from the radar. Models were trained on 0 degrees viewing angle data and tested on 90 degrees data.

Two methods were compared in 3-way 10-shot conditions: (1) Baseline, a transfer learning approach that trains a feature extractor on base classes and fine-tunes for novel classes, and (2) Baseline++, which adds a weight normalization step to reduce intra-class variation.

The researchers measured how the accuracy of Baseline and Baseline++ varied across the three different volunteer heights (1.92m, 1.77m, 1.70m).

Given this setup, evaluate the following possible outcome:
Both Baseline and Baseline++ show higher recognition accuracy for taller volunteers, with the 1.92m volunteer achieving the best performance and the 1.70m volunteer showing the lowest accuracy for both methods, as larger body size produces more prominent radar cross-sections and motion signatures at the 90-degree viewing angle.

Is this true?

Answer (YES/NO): NO